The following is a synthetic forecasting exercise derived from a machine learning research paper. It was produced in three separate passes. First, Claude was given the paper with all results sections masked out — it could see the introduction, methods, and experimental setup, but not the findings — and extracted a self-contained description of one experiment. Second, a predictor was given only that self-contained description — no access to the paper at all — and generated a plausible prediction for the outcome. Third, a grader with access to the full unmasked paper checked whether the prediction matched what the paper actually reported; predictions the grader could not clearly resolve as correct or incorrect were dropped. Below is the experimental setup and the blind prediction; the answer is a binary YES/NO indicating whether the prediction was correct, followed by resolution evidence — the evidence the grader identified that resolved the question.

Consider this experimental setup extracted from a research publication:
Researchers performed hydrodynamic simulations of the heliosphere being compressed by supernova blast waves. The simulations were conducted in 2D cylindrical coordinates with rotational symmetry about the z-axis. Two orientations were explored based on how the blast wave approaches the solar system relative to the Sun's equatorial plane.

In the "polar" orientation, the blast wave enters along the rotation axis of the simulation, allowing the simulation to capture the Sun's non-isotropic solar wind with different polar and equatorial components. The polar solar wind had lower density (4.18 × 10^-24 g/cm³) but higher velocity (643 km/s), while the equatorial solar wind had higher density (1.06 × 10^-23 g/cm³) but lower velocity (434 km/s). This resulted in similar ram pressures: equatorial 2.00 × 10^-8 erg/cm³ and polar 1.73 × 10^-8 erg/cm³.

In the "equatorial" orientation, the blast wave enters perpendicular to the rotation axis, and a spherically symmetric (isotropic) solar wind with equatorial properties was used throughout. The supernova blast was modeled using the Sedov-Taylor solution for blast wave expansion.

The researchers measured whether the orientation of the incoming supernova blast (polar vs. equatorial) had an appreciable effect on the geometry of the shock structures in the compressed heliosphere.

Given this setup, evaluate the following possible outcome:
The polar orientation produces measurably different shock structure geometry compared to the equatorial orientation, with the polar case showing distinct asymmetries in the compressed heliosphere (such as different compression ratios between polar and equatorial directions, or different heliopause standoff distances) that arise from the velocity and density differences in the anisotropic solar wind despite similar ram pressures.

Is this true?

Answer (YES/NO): NO